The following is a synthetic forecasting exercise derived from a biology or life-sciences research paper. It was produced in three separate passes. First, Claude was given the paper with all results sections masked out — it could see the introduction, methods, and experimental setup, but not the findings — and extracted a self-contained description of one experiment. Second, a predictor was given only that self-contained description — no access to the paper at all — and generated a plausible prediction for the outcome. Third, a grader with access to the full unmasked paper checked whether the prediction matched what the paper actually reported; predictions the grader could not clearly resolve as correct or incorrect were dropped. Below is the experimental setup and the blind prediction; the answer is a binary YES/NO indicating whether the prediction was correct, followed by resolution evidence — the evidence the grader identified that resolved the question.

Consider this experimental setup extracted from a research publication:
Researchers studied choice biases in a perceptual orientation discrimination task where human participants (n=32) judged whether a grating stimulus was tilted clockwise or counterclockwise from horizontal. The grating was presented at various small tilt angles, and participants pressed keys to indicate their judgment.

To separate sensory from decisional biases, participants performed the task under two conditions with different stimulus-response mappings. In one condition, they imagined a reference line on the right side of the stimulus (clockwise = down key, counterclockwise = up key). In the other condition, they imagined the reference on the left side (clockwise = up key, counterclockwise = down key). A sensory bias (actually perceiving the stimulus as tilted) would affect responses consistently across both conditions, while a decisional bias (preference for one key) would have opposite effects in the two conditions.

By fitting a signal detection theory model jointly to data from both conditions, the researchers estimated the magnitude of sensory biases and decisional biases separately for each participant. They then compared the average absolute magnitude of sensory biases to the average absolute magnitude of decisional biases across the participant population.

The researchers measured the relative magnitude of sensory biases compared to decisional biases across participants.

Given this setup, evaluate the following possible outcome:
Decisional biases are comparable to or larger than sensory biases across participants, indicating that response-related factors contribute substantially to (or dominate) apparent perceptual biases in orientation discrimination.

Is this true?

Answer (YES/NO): NO